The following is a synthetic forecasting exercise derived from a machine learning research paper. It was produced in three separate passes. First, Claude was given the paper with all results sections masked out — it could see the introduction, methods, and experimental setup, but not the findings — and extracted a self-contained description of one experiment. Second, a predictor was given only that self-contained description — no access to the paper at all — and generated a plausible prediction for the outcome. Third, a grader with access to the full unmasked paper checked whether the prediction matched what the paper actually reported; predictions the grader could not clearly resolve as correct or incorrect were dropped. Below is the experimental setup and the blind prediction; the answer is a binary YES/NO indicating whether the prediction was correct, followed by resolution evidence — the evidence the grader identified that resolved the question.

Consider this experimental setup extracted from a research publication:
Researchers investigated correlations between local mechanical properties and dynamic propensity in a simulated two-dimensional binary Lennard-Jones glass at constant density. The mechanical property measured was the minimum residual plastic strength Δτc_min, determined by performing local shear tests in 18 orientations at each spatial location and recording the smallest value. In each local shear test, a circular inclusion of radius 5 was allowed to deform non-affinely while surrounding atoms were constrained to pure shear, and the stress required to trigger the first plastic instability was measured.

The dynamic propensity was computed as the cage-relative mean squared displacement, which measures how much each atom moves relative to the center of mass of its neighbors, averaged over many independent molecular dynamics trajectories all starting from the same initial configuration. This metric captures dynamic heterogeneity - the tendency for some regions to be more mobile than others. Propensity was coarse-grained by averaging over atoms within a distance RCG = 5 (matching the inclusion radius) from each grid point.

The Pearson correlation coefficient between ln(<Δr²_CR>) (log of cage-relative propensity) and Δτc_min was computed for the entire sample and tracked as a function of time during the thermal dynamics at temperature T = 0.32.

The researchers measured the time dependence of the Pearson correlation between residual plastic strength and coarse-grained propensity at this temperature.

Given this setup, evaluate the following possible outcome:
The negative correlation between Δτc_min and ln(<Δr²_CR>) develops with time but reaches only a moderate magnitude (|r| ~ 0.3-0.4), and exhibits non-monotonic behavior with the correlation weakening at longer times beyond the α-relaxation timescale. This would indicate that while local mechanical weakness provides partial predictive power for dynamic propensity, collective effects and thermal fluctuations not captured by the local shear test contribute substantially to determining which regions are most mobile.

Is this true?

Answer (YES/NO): NO